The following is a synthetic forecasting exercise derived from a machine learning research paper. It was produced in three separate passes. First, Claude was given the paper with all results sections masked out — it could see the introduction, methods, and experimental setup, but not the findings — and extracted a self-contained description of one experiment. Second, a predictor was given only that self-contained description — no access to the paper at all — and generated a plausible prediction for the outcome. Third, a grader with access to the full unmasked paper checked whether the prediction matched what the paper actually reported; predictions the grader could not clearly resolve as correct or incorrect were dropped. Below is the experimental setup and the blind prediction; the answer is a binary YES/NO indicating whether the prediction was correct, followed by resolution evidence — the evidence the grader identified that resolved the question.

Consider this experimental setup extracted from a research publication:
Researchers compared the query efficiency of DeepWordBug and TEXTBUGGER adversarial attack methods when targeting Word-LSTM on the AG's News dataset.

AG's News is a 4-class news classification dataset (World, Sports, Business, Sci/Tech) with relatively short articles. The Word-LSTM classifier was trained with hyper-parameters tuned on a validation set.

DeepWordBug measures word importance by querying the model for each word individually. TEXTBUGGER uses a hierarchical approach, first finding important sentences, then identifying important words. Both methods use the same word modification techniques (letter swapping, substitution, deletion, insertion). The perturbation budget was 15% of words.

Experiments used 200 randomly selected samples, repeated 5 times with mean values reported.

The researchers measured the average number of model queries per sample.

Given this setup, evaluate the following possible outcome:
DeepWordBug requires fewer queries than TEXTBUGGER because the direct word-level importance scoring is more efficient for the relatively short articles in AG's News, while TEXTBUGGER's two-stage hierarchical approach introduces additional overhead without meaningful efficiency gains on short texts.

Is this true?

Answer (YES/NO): NO